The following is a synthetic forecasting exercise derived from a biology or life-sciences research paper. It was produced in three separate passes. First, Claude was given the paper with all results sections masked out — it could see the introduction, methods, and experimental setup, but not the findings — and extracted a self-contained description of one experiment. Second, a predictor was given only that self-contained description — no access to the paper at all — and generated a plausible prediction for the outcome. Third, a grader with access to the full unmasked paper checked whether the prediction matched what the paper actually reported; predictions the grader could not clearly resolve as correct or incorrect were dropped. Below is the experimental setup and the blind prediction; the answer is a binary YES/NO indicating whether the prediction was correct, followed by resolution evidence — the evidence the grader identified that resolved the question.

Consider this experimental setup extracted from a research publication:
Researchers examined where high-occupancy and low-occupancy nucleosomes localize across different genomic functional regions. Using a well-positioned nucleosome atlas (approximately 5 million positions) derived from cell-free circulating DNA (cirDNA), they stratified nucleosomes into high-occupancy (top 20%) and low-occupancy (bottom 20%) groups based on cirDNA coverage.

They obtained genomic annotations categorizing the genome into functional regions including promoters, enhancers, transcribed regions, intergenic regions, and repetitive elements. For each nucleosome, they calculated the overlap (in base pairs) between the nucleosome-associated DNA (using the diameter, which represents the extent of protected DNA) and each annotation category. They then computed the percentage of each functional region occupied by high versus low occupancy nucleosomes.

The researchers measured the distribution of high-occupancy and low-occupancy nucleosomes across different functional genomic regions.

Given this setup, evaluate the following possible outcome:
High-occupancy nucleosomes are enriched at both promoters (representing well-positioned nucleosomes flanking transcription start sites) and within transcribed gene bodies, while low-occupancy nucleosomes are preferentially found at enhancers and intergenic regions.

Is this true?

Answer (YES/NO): NO